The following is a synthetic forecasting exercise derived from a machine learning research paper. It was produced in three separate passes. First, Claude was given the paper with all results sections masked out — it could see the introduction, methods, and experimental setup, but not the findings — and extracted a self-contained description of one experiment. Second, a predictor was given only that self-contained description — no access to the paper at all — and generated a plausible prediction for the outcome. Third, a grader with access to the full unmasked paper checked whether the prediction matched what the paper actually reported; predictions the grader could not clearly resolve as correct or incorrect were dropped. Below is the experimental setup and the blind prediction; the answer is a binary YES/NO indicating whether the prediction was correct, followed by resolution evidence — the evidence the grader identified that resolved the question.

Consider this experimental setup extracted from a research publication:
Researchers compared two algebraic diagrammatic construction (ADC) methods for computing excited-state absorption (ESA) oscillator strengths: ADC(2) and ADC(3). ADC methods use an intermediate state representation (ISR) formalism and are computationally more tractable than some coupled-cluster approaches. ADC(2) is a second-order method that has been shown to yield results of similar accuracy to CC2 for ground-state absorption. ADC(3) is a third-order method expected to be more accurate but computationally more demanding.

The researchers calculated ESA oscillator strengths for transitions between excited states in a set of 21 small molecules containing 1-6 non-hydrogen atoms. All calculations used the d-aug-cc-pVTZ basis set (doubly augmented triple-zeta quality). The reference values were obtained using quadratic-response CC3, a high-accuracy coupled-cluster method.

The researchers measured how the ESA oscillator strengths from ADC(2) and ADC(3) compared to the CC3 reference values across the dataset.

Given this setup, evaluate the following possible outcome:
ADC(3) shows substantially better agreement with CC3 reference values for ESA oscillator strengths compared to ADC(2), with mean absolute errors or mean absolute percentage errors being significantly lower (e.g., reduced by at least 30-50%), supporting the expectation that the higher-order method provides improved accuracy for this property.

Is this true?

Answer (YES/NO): YES